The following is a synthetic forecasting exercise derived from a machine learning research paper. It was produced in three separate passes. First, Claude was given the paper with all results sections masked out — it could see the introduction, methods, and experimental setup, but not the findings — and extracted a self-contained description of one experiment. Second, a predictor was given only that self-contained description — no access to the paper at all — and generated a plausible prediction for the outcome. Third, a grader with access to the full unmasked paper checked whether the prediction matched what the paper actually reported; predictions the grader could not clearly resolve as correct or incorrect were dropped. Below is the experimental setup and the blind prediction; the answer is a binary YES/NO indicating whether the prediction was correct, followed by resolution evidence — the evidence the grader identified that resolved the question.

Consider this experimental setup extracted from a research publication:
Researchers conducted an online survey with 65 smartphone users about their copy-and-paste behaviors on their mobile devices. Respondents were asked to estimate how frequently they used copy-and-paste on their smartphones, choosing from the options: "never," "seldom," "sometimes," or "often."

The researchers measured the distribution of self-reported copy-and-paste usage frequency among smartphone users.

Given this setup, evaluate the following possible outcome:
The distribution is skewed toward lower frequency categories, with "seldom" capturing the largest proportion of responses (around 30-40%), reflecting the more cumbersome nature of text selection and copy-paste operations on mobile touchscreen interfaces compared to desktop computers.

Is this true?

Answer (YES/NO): NO